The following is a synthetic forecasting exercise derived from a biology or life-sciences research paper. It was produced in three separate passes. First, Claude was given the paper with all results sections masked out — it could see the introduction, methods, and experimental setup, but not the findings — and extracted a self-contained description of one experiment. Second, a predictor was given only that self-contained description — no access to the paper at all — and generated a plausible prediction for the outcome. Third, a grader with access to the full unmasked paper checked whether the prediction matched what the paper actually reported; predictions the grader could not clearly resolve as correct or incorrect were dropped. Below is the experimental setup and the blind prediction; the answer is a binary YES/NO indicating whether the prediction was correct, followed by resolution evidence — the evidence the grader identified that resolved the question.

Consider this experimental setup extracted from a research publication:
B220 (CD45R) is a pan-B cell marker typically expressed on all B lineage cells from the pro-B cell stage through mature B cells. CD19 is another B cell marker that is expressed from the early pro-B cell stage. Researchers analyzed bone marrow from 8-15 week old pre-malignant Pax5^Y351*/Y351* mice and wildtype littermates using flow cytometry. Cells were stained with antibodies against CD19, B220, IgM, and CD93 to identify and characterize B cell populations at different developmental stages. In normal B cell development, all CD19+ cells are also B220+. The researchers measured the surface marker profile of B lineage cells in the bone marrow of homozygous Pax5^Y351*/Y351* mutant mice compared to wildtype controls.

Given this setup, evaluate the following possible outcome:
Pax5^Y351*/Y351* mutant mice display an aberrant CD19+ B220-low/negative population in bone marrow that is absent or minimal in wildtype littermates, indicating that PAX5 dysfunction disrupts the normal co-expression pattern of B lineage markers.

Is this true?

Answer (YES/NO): YES